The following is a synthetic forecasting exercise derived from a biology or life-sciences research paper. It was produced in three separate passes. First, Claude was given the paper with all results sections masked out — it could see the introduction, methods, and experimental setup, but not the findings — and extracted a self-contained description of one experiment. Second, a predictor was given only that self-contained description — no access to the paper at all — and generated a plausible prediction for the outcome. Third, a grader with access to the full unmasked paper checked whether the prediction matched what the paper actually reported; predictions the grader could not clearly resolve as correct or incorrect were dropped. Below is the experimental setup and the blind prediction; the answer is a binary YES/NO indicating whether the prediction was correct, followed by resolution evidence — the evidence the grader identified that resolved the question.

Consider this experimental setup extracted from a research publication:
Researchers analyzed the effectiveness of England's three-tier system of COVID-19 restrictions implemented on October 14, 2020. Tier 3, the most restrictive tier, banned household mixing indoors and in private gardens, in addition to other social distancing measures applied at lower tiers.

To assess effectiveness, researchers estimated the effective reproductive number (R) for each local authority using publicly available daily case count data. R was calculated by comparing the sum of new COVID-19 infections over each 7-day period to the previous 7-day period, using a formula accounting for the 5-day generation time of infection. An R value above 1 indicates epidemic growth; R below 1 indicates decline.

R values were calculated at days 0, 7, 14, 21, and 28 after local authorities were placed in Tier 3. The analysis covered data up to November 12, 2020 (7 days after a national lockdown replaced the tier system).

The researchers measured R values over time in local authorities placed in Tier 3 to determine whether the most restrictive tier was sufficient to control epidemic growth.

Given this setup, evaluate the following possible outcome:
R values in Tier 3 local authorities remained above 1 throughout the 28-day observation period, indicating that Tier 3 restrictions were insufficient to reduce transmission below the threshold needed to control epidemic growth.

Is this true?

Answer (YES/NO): NO